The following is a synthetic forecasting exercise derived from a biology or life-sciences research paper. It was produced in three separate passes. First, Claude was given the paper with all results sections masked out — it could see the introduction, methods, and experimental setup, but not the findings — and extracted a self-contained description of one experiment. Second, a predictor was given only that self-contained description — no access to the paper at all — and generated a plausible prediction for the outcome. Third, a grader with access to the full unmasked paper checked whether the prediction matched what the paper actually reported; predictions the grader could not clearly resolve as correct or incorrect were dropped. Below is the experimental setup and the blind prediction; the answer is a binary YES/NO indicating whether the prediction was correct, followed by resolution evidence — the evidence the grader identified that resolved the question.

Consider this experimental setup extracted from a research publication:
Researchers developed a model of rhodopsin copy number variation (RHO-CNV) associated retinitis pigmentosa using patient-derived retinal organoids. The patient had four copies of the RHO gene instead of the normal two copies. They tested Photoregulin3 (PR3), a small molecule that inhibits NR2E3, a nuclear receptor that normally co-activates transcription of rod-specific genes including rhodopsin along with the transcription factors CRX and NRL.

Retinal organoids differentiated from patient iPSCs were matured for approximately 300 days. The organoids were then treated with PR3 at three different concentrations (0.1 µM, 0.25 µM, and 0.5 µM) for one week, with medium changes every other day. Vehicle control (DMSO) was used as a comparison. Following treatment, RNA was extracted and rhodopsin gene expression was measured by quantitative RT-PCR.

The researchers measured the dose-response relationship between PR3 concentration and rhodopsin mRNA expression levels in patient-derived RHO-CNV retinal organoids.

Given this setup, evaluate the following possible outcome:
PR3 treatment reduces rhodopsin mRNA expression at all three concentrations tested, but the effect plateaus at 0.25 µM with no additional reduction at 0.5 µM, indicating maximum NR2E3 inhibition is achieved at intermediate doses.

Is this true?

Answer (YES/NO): NO